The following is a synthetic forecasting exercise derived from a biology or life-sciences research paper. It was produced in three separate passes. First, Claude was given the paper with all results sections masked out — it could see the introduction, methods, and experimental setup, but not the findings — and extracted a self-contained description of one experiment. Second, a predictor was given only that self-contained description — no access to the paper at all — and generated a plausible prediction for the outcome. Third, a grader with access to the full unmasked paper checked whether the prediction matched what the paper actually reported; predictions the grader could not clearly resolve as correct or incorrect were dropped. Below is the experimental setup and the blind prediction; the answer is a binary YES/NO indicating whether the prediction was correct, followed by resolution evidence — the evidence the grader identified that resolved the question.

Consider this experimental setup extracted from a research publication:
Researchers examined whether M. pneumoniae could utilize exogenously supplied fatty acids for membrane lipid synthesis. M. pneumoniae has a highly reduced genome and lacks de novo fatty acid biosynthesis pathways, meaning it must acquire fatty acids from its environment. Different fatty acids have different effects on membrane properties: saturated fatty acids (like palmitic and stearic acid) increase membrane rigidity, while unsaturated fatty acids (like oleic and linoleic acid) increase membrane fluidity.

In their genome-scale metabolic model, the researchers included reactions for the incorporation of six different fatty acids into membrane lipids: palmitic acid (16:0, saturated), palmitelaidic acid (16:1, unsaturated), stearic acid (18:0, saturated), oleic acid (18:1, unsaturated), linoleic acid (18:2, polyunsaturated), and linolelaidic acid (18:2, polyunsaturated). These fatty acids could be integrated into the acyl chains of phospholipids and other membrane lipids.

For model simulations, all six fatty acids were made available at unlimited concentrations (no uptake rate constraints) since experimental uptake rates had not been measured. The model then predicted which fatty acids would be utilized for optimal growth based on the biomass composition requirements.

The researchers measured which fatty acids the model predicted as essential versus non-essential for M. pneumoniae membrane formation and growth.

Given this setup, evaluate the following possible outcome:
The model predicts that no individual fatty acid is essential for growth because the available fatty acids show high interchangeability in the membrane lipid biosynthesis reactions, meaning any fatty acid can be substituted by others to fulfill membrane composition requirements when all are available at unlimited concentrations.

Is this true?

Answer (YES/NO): NO